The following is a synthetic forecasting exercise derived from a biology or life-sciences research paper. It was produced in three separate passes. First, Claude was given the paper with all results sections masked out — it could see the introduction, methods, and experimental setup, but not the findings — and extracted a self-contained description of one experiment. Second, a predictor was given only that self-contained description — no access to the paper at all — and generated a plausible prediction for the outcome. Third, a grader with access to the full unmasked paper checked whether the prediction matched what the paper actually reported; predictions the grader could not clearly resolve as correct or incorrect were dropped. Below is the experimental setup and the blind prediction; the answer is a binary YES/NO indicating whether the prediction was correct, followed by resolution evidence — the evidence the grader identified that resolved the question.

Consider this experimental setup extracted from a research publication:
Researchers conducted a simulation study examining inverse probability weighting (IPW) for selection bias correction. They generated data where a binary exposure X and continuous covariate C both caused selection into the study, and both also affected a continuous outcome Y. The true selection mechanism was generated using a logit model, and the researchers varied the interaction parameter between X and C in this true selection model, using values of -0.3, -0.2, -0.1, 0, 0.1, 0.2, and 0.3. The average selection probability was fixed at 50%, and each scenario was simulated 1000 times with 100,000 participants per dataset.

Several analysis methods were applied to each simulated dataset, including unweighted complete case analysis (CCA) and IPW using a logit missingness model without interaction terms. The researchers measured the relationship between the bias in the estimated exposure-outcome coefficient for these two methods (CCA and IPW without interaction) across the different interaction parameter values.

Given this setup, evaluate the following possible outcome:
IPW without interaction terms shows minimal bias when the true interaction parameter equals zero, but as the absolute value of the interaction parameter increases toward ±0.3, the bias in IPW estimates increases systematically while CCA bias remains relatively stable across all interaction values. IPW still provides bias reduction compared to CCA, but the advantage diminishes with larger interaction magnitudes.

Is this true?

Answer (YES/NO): NO